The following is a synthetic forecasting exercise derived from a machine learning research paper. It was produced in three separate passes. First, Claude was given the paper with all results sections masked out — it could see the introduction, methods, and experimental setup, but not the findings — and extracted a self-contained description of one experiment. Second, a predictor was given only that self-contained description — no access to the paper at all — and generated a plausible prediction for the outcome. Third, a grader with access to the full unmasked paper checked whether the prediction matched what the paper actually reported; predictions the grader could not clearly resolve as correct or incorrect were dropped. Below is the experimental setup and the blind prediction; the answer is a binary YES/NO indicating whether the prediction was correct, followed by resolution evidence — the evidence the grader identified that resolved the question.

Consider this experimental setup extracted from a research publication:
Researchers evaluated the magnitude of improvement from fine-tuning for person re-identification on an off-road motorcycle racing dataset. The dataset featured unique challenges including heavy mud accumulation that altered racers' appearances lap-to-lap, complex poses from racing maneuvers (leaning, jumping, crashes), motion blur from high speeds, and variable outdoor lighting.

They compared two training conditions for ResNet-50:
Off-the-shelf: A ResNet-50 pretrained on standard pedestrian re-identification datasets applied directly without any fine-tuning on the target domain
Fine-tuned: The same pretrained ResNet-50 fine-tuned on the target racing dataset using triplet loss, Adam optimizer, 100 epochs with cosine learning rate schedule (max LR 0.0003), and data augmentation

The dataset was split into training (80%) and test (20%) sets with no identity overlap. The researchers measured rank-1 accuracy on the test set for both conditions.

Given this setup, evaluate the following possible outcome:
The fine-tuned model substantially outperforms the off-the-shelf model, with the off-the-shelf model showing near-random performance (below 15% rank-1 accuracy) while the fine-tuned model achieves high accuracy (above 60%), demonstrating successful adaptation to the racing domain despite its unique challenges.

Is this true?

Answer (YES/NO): NO